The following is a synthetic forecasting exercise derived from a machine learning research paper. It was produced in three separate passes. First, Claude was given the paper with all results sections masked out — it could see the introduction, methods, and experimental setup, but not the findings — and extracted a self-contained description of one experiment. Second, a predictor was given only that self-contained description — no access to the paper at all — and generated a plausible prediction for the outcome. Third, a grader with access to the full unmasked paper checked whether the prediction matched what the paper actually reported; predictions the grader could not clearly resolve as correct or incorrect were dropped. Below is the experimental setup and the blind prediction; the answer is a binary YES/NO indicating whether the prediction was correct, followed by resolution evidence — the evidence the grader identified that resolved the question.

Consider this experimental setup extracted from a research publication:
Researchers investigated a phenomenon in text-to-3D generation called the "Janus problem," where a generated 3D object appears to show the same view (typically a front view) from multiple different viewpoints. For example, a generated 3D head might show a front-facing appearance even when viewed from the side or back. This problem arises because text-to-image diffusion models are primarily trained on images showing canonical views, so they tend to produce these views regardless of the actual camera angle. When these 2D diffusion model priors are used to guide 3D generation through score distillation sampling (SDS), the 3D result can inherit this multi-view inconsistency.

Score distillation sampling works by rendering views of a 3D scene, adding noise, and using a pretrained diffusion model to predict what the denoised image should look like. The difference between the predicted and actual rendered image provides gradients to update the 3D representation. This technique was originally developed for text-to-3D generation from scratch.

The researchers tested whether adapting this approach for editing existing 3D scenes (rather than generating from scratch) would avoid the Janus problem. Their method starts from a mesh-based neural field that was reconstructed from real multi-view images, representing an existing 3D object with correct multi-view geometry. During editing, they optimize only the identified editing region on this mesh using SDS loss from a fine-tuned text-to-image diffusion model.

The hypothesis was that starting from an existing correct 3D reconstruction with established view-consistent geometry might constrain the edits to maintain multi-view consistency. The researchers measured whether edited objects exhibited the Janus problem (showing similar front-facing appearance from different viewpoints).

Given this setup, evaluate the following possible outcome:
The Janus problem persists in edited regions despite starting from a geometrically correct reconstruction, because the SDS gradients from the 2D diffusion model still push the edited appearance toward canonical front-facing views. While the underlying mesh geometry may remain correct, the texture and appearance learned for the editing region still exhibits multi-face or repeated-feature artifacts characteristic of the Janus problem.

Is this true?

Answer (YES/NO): YES